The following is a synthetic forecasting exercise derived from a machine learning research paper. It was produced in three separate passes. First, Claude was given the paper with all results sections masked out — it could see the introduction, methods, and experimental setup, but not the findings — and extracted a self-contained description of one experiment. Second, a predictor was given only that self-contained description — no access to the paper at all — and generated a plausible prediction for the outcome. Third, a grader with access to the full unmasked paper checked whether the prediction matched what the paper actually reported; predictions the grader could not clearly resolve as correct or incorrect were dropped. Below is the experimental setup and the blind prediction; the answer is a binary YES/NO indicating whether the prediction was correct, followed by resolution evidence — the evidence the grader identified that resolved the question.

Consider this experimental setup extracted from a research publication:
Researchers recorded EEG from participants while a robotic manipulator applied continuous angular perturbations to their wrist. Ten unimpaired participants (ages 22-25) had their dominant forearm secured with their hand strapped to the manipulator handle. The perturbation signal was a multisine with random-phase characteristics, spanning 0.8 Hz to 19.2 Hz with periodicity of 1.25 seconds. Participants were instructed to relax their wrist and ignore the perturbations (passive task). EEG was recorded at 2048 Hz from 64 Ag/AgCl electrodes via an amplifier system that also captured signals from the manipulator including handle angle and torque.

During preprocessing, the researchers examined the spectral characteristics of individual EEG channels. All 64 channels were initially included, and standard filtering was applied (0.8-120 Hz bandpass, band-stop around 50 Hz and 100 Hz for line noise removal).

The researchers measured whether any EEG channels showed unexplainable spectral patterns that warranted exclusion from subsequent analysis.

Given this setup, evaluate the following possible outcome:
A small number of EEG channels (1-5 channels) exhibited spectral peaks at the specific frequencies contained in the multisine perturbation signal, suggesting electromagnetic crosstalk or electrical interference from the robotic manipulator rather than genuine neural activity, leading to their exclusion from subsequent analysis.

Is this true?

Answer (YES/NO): NO